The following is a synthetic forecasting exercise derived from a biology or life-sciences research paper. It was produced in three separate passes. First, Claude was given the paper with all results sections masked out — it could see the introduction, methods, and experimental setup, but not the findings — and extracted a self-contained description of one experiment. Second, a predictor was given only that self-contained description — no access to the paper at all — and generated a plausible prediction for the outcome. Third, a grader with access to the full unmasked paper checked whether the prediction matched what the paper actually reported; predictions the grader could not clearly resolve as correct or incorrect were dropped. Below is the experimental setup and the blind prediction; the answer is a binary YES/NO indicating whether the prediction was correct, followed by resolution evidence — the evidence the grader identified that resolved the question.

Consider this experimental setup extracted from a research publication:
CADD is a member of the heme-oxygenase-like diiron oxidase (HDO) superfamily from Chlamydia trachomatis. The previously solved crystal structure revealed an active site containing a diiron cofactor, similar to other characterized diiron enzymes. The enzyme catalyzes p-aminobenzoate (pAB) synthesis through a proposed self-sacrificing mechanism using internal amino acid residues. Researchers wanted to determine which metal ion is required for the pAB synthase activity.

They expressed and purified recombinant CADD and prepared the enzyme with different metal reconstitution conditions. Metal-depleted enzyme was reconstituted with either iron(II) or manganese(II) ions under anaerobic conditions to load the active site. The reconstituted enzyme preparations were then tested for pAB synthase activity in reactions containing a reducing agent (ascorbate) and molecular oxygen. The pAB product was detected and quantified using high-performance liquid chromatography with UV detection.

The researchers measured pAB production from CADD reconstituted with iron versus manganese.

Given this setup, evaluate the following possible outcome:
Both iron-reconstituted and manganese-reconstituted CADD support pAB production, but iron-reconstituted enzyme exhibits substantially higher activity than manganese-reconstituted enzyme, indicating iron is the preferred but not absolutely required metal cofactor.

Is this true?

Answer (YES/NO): NO